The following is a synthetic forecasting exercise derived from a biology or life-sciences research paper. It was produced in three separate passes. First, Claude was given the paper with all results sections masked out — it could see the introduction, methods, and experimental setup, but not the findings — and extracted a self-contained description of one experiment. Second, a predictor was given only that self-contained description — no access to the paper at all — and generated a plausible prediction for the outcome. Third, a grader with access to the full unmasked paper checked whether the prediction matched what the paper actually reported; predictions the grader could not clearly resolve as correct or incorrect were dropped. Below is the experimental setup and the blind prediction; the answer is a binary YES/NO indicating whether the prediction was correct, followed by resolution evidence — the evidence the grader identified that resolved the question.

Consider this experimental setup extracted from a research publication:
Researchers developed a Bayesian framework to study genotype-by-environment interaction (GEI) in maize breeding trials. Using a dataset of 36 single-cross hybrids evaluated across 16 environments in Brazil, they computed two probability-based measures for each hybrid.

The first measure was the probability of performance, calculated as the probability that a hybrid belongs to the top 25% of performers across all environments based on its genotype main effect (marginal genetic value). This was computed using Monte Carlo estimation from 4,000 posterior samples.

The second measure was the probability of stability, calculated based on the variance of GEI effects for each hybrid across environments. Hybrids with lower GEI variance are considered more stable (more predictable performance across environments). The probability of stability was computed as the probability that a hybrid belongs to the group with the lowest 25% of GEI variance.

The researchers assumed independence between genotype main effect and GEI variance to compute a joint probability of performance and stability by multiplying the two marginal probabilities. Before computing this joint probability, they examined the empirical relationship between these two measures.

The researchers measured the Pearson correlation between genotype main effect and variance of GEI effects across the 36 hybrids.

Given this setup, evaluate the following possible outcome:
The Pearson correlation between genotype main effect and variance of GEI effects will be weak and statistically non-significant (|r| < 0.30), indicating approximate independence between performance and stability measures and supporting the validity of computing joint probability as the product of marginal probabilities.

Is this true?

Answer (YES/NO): NO